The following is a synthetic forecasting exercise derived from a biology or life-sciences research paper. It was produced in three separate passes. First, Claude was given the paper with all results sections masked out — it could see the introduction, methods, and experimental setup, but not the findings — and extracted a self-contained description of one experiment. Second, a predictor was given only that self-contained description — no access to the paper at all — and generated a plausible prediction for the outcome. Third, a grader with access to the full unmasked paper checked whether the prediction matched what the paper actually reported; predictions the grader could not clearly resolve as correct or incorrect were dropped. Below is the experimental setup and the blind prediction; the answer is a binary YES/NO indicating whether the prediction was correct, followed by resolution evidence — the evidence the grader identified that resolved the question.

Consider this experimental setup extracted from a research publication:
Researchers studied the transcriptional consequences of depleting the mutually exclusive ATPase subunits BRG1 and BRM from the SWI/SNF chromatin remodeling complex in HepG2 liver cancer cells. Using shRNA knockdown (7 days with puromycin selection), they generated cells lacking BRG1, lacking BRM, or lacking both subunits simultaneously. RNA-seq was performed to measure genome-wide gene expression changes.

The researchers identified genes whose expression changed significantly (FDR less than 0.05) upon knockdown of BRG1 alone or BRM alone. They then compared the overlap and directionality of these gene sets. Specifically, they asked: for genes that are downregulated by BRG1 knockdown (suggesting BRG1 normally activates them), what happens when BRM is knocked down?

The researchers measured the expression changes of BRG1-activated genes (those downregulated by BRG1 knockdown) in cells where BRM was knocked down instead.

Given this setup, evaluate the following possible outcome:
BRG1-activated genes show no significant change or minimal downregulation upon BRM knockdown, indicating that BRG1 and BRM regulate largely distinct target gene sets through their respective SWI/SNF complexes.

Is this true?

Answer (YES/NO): NO